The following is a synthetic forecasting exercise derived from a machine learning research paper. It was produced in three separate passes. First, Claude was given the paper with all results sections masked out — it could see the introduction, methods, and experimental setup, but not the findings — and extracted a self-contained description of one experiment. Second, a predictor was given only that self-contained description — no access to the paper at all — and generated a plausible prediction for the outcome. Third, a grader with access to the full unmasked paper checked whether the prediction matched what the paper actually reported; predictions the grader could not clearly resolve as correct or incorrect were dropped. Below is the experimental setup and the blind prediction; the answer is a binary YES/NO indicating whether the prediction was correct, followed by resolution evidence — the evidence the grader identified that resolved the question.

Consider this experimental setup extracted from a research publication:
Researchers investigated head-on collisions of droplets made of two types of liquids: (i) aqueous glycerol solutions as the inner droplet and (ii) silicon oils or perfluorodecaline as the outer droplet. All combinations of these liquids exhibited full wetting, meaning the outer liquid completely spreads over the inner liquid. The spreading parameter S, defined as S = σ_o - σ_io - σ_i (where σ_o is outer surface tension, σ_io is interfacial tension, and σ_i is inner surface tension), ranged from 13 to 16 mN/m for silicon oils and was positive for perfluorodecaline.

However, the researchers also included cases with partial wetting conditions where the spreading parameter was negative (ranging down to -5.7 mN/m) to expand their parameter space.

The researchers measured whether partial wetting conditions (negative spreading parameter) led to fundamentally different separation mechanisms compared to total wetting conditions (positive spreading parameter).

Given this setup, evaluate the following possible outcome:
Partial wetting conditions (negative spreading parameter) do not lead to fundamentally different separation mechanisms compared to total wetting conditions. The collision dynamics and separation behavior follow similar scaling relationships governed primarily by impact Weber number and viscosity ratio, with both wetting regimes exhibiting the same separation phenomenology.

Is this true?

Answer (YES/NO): YES